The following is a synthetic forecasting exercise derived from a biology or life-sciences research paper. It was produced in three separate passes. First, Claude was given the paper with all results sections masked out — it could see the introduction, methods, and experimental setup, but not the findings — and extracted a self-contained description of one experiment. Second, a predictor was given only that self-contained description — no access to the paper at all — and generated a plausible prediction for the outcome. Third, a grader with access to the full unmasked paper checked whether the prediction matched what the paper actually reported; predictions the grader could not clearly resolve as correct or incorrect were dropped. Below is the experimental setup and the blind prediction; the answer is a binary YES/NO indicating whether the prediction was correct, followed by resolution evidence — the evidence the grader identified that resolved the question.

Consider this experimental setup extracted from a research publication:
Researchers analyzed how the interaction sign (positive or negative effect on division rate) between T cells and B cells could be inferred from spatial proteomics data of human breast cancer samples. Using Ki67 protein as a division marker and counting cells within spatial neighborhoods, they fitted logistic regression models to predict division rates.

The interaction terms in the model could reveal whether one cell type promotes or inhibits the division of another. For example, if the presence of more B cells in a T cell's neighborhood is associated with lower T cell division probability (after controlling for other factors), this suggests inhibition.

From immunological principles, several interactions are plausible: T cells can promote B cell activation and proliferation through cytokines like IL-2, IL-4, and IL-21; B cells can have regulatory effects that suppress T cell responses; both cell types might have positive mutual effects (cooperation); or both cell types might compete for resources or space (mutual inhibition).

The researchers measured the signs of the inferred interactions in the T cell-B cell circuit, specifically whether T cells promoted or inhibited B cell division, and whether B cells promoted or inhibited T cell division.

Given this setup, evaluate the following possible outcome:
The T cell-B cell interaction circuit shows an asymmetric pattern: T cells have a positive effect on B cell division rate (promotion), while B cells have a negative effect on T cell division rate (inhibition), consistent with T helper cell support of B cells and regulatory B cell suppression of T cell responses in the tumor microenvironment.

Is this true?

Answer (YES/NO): YES